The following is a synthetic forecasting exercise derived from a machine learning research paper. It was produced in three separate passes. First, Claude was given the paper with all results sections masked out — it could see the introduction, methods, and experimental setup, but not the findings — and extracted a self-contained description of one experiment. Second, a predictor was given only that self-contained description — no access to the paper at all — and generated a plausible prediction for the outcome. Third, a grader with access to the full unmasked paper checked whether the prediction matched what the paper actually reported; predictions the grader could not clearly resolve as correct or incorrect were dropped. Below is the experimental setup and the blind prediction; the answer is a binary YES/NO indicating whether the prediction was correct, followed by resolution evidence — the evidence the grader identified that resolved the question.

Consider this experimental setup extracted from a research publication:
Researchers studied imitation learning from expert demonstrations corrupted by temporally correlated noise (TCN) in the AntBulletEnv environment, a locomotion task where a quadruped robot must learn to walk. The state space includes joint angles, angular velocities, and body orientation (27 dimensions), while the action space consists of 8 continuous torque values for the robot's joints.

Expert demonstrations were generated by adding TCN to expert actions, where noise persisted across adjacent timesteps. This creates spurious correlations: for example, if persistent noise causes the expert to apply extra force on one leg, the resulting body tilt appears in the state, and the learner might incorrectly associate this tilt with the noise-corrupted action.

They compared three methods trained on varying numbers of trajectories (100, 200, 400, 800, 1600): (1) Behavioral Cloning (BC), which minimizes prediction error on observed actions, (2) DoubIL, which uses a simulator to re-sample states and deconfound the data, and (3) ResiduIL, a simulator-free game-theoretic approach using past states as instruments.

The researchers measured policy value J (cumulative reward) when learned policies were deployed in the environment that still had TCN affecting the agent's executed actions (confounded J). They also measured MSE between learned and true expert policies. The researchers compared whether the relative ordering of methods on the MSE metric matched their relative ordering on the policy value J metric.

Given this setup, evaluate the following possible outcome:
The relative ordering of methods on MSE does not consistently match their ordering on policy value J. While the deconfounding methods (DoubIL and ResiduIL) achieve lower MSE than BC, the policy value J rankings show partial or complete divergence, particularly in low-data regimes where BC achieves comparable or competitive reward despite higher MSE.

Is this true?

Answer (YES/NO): NO